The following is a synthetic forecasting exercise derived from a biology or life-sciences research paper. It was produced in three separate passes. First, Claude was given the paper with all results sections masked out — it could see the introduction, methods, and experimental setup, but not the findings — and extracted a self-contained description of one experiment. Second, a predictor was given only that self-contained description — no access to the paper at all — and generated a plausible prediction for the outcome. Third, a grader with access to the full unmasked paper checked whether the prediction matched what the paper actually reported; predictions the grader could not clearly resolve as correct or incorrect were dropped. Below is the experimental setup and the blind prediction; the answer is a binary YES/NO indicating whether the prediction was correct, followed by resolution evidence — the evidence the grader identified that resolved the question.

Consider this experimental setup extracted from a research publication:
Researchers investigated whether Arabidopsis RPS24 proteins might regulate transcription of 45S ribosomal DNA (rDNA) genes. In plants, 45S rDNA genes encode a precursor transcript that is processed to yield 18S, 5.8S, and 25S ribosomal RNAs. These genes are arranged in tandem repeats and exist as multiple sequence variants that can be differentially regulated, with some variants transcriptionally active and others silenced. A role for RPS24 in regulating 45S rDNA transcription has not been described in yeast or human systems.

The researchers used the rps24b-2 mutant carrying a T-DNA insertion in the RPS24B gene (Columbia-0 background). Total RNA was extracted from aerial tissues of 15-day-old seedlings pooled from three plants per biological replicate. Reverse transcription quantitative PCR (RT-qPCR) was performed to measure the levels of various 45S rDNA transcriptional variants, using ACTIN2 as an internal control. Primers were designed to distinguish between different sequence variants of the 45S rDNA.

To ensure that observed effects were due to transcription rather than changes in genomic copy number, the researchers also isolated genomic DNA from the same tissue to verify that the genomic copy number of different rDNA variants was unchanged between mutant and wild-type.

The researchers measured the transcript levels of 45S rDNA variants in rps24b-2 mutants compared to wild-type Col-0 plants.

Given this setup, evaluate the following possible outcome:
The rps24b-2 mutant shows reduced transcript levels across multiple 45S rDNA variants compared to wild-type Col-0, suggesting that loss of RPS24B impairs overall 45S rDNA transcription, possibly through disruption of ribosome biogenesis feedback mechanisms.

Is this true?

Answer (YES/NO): NO